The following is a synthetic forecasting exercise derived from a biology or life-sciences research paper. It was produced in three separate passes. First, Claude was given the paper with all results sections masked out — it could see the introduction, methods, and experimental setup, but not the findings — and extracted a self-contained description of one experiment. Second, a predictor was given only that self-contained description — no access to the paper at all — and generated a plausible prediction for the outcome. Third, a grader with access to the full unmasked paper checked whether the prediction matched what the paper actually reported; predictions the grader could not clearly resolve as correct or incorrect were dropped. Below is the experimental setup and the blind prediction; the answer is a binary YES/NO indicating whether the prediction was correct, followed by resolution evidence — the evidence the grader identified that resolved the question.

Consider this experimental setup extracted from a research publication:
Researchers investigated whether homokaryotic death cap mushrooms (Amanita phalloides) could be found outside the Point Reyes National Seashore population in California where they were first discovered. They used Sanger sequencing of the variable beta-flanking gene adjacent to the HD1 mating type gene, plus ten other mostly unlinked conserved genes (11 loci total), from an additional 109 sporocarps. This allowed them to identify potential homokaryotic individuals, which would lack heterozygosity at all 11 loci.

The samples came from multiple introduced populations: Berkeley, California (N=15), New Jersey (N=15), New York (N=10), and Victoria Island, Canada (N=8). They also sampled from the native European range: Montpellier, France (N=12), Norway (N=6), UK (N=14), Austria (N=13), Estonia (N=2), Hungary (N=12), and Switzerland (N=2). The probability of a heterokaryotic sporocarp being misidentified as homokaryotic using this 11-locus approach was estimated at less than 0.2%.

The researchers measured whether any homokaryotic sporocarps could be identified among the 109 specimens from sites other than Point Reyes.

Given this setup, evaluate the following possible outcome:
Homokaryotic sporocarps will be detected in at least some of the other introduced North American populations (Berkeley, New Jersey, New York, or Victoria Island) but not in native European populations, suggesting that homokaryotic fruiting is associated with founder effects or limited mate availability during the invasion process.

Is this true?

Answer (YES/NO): NO